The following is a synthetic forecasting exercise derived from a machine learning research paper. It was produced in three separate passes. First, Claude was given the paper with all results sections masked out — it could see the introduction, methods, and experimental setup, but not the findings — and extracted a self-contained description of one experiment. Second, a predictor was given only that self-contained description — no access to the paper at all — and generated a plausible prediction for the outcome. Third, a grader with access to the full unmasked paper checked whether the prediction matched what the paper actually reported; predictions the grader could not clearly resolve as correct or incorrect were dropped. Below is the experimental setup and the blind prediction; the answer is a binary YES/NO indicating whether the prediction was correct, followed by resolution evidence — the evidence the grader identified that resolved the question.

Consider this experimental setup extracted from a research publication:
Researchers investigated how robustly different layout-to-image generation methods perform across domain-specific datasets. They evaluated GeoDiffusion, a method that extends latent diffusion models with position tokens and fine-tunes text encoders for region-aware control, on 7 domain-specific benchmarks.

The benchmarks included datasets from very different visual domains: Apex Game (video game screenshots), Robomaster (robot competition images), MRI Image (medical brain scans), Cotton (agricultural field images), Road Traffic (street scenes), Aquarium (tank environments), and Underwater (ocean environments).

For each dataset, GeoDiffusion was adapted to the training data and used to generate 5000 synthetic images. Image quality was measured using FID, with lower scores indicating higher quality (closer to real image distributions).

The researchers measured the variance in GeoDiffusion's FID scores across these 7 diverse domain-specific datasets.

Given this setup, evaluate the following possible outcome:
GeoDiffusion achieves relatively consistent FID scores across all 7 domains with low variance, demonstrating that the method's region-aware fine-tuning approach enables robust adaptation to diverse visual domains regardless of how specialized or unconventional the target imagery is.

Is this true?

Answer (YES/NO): NO